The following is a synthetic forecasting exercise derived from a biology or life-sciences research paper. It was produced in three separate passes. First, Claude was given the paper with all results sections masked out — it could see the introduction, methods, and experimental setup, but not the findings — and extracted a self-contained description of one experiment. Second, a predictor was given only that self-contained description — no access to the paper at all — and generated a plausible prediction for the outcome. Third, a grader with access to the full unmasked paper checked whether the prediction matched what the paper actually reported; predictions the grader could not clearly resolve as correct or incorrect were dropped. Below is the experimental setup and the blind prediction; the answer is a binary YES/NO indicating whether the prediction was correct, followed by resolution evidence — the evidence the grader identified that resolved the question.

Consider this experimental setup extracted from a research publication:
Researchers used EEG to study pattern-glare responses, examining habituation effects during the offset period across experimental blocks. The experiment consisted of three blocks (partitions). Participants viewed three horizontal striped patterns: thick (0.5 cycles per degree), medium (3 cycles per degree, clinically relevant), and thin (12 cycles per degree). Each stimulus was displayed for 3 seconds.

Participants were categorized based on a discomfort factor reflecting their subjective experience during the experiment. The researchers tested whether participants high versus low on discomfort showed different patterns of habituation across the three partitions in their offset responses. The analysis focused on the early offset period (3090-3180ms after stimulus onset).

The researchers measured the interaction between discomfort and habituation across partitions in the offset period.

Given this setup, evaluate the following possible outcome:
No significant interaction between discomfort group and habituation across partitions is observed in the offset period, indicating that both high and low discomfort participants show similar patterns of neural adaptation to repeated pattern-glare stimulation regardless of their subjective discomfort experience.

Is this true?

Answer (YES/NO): NO